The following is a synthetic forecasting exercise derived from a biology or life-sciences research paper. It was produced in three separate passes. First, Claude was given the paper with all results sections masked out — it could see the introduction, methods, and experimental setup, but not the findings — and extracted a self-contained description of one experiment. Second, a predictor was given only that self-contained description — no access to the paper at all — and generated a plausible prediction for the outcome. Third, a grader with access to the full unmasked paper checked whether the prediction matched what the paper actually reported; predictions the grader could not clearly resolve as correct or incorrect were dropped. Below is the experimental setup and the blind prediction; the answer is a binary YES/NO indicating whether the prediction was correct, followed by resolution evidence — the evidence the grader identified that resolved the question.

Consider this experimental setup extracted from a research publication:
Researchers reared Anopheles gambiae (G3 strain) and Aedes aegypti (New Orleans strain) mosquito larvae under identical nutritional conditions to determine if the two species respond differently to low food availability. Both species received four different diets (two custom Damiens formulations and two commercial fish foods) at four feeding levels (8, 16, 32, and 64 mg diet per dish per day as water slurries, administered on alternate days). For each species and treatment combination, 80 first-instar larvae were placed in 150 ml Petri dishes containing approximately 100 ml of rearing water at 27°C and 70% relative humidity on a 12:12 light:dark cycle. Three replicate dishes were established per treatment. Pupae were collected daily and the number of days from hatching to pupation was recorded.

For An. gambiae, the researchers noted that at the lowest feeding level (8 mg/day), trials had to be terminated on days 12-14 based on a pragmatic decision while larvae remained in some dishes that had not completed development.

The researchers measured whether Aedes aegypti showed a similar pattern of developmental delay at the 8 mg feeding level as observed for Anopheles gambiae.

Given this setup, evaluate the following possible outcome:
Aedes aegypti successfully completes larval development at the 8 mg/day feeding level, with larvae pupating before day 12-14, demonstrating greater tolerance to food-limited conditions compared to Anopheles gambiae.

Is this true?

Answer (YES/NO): YES